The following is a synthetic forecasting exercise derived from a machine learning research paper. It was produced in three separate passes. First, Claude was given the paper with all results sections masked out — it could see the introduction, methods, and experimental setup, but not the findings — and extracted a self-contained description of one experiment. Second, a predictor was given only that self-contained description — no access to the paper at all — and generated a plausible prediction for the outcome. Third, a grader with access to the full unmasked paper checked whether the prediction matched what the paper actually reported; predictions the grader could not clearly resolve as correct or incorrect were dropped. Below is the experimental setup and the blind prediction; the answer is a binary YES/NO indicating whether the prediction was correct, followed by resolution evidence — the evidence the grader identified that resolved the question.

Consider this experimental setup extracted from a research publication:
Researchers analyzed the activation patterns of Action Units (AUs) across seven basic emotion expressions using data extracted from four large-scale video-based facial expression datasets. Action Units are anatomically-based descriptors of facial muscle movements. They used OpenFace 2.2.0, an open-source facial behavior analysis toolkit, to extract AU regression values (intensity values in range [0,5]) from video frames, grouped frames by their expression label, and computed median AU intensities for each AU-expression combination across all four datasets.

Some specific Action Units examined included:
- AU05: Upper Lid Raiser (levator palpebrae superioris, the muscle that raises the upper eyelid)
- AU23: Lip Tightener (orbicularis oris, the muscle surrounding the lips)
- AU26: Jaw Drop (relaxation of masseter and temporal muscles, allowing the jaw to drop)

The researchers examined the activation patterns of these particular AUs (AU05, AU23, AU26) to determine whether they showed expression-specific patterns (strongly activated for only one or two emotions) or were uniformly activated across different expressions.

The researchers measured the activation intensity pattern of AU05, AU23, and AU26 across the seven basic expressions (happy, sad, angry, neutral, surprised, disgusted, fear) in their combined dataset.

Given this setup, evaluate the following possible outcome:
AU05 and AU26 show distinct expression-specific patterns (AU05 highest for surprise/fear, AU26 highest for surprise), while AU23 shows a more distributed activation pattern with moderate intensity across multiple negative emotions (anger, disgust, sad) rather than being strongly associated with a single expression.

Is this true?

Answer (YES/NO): NO